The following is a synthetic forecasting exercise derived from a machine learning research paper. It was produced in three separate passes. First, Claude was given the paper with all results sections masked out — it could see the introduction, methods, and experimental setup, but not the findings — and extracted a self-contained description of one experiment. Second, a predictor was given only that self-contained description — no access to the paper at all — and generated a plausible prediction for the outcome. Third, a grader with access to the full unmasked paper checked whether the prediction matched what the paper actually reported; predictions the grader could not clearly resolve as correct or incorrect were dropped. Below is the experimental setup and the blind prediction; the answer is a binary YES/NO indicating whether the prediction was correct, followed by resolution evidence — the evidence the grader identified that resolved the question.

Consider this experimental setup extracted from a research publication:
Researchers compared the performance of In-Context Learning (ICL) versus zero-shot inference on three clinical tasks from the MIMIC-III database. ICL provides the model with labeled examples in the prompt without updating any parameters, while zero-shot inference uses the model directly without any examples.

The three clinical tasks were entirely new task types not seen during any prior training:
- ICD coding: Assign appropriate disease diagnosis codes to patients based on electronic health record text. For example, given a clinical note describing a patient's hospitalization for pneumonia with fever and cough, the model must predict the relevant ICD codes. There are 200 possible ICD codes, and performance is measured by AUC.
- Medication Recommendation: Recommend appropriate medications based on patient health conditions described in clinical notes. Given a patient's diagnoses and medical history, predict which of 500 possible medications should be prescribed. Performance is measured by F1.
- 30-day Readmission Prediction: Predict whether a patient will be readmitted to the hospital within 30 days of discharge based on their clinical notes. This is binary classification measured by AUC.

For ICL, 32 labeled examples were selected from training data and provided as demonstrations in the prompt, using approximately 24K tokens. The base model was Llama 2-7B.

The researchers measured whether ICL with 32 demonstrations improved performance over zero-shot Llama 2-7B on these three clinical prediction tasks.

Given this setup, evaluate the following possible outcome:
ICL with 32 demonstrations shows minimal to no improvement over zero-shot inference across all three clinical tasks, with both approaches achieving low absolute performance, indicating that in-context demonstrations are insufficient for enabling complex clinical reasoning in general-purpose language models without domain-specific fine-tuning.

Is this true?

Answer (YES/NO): NO